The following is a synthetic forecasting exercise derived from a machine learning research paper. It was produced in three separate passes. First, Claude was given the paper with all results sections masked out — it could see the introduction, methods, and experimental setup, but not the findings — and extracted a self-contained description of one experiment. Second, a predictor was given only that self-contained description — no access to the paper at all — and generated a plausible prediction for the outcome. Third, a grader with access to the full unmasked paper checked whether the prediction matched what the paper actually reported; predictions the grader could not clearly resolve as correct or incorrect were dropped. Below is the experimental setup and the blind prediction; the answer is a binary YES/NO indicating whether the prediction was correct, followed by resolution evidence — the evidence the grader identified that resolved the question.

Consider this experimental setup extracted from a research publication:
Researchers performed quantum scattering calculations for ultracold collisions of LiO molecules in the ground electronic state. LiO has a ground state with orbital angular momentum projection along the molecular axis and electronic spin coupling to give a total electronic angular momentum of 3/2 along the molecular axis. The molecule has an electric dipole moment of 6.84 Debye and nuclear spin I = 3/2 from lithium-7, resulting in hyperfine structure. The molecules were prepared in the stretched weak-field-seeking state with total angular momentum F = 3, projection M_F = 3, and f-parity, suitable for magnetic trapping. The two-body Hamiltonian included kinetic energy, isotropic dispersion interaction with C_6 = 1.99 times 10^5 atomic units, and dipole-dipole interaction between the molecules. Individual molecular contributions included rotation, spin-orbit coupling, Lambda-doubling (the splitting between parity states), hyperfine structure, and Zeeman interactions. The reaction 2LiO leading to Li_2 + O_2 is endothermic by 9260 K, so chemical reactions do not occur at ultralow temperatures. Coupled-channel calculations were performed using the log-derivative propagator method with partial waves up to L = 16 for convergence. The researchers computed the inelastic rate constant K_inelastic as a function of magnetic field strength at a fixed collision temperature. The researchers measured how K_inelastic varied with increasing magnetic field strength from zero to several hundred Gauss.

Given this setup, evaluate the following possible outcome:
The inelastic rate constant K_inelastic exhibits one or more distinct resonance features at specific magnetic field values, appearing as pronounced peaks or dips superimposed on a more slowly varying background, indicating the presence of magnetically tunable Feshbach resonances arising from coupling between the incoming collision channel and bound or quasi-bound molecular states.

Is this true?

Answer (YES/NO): NO